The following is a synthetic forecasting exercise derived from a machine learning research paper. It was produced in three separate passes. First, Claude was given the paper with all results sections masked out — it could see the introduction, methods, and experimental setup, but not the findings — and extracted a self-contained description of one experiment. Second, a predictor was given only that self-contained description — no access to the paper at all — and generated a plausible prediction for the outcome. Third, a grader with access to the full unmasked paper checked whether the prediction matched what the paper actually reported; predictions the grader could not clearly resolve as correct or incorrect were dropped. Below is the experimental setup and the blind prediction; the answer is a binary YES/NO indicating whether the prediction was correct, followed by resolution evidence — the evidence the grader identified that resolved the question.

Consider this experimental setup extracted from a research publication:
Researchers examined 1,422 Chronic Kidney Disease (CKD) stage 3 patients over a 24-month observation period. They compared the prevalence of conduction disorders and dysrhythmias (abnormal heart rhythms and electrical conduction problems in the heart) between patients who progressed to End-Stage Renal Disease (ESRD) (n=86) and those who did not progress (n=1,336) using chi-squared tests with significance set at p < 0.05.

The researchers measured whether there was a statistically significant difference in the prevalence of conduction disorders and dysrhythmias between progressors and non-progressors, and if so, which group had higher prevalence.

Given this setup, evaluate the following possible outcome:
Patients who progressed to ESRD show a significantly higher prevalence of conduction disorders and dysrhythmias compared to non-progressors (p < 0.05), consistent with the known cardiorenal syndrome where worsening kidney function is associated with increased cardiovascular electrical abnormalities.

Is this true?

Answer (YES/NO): NO